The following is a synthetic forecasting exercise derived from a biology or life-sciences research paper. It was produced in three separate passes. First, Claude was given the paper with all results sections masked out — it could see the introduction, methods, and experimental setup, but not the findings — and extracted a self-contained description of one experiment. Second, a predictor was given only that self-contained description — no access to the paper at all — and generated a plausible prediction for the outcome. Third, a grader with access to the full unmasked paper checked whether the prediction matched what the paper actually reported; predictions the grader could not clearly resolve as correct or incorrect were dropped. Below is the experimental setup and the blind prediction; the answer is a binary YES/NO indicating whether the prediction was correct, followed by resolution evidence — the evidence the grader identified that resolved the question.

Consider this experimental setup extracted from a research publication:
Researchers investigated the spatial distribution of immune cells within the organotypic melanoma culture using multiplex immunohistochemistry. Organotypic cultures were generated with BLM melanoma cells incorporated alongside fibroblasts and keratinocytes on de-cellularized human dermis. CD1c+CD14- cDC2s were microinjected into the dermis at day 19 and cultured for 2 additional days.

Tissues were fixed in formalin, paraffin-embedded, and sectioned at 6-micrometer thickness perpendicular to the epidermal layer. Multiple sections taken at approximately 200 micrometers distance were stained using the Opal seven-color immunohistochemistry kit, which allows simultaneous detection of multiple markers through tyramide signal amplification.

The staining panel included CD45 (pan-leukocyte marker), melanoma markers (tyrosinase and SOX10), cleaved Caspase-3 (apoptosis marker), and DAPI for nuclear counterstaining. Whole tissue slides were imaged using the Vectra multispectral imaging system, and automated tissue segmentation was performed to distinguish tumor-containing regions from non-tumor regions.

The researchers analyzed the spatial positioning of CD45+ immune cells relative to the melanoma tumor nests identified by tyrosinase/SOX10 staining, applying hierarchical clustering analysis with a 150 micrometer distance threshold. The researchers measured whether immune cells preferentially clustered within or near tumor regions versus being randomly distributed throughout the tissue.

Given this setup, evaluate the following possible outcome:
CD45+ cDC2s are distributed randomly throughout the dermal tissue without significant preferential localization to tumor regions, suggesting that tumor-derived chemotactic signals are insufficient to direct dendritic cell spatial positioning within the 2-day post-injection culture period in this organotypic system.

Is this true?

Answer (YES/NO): YES